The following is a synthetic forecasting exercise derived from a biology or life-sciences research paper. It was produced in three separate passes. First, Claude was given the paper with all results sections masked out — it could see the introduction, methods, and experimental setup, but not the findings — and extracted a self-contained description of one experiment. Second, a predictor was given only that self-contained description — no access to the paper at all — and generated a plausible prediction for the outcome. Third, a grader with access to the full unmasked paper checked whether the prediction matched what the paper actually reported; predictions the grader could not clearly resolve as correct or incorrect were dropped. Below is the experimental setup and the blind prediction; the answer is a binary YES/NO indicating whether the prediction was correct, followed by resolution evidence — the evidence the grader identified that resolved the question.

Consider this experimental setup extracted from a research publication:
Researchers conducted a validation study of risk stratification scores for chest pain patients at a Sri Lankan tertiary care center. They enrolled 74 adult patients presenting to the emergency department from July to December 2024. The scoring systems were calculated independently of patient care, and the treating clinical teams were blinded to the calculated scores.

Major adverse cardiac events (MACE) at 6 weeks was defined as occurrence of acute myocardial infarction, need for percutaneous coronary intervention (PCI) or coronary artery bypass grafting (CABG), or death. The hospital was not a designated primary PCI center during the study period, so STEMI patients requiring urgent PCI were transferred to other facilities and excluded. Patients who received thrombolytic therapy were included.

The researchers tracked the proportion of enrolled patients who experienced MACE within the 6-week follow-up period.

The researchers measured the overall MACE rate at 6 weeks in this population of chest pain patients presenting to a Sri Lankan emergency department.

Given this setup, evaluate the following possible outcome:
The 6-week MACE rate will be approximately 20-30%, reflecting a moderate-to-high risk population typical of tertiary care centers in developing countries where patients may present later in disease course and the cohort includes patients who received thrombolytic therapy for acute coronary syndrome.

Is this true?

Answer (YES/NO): NO